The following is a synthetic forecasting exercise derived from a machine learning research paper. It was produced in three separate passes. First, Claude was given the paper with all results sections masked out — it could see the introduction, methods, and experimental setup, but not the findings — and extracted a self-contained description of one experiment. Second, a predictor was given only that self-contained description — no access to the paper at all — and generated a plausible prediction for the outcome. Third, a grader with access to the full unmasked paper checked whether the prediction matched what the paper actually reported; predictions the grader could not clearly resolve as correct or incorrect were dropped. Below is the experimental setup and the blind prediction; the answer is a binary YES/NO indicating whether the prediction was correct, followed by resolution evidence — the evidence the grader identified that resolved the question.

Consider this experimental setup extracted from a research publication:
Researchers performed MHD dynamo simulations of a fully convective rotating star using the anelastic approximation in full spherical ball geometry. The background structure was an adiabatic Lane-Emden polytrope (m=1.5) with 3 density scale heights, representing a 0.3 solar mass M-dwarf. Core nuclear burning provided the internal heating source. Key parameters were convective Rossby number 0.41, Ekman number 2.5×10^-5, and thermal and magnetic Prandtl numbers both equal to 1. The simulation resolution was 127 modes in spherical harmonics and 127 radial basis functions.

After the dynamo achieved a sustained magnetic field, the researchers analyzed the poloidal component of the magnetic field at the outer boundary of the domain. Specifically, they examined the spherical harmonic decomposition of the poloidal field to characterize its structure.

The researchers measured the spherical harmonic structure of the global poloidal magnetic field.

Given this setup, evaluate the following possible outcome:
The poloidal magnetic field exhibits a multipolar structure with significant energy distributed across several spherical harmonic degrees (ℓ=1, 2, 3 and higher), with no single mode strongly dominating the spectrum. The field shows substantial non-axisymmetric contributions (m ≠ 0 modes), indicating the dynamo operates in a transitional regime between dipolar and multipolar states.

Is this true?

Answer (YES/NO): NO